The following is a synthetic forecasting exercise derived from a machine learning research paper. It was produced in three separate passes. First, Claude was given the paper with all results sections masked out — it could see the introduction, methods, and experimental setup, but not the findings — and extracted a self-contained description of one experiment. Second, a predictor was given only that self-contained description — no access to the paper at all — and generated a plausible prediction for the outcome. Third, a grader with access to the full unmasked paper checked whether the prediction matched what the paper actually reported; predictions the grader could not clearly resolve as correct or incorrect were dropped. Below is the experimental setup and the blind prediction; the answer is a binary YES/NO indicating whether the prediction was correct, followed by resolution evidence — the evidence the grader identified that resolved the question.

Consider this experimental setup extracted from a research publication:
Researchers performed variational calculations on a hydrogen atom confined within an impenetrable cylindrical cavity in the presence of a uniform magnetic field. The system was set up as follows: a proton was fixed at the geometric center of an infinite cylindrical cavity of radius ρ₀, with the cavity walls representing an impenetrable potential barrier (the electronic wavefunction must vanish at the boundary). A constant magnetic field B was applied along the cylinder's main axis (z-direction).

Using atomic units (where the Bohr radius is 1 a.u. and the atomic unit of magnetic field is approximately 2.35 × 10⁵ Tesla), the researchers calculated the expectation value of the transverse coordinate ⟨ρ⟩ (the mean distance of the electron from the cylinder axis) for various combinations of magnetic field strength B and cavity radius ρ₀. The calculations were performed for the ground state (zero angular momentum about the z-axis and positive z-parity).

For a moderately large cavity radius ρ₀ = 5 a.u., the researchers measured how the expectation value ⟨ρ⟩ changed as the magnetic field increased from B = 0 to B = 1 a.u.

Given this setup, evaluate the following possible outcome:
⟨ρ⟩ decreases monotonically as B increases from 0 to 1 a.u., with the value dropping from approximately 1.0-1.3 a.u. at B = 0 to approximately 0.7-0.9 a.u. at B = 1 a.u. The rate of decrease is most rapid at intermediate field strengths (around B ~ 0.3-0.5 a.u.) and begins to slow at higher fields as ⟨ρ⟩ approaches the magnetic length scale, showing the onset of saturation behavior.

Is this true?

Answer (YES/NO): YES